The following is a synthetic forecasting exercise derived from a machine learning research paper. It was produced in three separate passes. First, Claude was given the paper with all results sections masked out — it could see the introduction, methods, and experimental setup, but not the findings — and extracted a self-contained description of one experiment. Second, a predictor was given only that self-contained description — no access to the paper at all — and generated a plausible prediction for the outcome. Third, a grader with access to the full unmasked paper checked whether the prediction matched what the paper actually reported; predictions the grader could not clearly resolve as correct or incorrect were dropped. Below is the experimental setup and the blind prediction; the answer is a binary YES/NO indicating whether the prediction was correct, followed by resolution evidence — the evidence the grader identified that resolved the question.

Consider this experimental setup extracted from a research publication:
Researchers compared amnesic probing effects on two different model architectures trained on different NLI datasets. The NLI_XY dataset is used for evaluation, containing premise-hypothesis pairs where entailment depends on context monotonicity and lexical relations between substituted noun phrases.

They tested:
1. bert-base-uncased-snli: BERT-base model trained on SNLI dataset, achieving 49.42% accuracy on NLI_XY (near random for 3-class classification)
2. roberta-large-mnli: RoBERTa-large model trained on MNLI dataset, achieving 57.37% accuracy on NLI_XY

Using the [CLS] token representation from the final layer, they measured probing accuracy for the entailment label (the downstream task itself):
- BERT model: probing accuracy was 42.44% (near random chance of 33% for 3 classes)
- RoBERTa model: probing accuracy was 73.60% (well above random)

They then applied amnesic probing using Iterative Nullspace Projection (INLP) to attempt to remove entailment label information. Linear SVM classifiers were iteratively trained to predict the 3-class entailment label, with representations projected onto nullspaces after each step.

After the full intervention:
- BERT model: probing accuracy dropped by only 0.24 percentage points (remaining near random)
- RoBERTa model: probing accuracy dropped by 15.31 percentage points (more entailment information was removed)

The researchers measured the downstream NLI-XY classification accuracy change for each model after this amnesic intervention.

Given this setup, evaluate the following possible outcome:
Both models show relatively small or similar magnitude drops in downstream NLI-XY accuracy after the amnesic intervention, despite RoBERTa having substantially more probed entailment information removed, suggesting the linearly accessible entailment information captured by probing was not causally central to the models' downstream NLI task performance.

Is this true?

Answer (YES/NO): YES